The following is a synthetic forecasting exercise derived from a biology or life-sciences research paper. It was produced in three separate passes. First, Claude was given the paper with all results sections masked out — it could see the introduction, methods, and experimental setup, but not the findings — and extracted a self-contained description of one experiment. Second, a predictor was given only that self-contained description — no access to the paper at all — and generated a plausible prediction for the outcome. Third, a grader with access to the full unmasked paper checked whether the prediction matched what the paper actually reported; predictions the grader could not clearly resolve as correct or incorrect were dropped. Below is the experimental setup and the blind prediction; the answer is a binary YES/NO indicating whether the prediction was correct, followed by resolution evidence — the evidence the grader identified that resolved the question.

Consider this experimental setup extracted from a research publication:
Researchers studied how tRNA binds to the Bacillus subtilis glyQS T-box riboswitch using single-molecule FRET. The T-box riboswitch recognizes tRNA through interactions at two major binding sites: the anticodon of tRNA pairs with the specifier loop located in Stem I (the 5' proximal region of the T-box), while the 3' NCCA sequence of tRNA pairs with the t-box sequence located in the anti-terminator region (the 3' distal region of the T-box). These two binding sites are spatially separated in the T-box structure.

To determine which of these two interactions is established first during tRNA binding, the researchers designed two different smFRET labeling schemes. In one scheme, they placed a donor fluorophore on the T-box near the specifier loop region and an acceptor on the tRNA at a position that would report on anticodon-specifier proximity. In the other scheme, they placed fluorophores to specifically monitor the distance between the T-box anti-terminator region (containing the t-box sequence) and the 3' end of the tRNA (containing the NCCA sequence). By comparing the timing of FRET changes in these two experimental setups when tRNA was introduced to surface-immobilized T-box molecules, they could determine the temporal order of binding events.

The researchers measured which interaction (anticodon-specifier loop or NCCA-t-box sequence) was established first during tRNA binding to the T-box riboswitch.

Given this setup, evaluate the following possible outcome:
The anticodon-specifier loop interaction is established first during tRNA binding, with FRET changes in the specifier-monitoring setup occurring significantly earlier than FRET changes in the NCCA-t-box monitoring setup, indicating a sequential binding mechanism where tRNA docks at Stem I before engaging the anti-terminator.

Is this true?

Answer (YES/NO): YES